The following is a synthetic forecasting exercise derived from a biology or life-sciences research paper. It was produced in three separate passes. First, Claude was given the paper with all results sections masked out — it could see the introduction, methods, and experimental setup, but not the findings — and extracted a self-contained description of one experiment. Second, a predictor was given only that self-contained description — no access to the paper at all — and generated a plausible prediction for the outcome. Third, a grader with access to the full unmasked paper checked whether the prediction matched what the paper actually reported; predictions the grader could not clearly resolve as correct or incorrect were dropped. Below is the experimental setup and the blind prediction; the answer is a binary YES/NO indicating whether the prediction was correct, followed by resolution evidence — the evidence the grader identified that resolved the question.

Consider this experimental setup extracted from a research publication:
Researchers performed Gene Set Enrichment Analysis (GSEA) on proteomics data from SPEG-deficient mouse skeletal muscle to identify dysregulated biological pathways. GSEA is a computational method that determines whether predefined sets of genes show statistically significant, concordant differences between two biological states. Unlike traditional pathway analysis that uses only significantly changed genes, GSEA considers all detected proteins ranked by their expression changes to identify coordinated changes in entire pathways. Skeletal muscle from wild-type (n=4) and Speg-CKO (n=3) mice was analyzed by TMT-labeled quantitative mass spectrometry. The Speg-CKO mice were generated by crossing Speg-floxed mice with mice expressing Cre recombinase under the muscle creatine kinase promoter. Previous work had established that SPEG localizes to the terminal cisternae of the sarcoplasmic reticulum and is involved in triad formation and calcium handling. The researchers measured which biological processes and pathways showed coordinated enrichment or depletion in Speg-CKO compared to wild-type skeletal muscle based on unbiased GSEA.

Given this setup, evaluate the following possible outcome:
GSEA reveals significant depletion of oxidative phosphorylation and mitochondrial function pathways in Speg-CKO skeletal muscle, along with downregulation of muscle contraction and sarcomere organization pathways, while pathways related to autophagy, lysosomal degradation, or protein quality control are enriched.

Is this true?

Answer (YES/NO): NO